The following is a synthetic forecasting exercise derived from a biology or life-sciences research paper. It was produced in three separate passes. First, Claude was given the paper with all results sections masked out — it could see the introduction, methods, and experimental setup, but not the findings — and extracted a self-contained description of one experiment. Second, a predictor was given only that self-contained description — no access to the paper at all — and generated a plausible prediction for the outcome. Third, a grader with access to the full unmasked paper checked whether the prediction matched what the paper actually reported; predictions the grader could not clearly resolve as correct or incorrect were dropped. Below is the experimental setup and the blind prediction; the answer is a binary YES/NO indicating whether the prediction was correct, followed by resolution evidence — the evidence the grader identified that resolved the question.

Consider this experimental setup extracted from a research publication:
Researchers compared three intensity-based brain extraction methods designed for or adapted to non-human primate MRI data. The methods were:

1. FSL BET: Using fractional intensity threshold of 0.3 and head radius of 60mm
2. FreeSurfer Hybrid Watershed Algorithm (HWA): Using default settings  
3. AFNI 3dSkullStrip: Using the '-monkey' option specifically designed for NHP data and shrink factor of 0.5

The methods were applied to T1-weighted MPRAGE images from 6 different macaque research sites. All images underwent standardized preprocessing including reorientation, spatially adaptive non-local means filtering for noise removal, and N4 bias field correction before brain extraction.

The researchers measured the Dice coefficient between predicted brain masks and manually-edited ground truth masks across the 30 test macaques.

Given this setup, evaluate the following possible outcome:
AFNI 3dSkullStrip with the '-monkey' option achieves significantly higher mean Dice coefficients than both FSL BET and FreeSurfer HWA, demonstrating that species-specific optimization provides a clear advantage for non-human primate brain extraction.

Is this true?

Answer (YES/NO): YES